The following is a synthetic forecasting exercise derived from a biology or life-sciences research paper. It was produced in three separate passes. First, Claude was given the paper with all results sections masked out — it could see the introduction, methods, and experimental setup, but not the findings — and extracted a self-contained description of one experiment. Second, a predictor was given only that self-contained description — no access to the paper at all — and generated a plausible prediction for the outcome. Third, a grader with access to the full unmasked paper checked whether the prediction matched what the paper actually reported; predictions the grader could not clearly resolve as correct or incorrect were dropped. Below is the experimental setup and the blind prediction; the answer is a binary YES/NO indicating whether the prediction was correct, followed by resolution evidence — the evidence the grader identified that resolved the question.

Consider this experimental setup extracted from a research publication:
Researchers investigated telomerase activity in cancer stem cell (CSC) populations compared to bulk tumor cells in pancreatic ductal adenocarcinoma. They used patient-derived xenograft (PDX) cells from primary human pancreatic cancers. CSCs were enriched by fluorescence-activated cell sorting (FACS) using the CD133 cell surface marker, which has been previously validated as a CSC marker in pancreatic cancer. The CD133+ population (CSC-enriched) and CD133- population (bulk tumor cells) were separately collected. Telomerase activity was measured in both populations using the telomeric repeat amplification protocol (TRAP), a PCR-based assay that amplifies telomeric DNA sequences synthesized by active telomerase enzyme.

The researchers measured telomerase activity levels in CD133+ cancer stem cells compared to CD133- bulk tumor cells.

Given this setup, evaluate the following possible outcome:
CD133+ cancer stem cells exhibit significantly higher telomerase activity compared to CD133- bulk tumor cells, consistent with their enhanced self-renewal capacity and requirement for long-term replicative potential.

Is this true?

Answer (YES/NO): YES